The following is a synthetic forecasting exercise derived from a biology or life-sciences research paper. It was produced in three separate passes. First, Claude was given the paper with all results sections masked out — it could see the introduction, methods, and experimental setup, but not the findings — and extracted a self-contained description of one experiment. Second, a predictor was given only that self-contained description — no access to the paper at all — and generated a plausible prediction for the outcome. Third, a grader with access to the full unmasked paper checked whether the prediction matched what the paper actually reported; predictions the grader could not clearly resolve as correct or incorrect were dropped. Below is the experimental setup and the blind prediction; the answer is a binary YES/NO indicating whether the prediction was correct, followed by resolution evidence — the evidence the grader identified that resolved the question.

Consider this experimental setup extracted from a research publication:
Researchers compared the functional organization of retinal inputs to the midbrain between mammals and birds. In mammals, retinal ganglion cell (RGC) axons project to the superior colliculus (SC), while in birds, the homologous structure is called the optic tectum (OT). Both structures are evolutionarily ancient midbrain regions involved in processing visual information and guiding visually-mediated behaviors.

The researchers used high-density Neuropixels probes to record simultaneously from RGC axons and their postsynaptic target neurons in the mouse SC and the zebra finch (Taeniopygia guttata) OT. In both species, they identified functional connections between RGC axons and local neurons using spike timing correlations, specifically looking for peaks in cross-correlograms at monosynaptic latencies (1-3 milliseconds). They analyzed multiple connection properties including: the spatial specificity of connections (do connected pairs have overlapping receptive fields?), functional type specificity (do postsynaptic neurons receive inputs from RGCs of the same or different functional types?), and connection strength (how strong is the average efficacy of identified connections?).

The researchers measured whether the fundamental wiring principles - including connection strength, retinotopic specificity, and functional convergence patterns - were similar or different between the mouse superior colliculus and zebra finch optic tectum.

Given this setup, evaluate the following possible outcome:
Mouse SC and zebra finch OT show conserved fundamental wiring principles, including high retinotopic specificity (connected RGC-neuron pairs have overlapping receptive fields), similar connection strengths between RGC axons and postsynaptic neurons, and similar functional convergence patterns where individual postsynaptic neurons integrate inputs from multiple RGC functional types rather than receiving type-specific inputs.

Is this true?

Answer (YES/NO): NO